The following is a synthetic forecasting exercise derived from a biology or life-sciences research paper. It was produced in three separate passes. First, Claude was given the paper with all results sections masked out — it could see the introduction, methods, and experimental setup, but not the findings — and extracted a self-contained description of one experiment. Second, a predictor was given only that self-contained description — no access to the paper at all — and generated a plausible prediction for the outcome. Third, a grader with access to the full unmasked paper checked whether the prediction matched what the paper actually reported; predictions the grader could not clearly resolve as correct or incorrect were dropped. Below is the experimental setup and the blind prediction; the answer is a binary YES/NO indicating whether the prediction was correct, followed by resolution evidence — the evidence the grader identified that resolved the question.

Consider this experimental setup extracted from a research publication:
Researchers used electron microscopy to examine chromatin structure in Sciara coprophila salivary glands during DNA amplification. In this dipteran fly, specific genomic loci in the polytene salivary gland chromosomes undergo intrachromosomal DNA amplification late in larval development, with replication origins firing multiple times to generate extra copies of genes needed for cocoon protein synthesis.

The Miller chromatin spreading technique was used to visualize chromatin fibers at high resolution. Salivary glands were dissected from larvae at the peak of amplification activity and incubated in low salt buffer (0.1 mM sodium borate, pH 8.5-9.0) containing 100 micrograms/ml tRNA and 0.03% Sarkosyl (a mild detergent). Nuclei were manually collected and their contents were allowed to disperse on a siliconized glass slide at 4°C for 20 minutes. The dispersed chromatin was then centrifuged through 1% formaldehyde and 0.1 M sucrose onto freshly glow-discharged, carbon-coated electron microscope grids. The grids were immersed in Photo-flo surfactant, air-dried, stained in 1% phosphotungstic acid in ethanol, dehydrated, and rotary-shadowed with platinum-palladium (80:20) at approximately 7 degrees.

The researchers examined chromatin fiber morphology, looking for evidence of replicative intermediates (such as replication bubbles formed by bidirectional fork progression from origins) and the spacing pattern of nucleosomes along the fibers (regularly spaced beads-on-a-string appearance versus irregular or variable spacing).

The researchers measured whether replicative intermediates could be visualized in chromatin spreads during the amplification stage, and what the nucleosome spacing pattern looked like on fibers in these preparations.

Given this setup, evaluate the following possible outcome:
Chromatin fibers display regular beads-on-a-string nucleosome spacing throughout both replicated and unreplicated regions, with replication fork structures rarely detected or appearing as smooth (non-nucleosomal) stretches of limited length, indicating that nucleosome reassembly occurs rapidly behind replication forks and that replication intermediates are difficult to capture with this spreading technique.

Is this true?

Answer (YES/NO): NO